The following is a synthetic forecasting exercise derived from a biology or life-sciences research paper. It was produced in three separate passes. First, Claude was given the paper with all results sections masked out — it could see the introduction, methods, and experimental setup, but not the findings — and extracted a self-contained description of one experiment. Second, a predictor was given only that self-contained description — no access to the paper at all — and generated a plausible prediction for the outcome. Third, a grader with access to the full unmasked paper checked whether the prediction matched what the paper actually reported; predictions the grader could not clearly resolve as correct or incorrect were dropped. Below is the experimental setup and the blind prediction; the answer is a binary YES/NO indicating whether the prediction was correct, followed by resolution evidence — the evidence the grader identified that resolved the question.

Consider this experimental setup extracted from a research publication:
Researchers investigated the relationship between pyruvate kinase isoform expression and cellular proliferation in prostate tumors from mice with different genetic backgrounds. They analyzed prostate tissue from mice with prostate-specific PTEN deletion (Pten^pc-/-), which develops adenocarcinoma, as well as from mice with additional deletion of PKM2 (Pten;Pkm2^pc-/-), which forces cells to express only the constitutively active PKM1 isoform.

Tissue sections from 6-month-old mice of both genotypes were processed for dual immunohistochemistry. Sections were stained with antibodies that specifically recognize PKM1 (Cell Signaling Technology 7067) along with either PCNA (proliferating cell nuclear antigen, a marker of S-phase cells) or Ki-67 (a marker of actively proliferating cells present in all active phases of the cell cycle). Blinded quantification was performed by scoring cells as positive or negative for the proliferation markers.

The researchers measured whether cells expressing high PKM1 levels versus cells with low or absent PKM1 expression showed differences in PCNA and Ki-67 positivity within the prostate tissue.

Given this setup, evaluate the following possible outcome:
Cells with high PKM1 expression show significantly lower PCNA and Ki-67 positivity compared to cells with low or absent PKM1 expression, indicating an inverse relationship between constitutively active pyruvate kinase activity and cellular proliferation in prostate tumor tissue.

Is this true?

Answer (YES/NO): YES